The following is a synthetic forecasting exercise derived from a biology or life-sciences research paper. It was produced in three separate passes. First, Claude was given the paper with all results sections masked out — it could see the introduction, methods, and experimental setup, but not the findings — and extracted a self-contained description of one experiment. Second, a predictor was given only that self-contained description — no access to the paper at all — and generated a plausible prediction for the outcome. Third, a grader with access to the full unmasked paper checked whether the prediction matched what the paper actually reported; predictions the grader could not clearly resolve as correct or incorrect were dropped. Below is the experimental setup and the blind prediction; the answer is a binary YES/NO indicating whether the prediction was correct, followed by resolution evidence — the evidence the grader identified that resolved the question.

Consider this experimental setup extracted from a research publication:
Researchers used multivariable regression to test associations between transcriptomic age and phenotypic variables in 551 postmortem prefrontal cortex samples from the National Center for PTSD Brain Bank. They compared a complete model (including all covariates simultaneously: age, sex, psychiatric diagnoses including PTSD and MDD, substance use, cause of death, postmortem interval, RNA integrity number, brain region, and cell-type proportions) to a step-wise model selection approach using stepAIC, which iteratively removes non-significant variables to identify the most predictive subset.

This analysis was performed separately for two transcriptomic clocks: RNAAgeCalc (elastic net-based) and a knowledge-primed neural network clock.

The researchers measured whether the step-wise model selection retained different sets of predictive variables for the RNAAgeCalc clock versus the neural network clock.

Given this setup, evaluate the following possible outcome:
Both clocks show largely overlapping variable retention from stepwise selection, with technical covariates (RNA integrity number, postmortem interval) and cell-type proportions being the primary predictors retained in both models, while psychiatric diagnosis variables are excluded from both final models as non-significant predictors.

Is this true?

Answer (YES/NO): NO